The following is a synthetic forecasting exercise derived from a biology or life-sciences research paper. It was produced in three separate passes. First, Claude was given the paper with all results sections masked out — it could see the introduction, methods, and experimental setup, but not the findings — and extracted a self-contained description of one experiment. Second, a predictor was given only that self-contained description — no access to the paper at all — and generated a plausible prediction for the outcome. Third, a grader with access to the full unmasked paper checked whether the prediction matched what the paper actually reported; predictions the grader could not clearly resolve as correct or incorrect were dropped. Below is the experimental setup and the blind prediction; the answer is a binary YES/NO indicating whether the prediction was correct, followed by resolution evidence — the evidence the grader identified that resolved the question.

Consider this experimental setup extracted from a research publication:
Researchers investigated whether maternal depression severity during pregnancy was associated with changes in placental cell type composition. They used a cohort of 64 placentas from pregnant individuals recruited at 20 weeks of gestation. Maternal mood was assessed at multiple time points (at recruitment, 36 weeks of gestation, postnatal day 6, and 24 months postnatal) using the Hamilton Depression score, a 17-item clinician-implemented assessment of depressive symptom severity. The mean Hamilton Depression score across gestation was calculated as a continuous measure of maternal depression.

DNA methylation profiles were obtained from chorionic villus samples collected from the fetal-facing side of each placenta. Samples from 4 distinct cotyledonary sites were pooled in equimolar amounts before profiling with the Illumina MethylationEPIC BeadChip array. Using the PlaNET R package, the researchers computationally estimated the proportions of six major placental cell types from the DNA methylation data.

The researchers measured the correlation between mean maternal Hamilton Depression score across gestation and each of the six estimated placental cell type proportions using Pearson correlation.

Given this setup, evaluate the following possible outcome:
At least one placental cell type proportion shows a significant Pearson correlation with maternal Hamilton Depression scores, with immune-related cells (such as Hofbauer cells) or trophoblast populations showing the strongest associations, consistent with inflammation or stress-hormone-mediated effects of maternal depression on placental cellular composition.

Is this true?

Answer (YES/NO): NO